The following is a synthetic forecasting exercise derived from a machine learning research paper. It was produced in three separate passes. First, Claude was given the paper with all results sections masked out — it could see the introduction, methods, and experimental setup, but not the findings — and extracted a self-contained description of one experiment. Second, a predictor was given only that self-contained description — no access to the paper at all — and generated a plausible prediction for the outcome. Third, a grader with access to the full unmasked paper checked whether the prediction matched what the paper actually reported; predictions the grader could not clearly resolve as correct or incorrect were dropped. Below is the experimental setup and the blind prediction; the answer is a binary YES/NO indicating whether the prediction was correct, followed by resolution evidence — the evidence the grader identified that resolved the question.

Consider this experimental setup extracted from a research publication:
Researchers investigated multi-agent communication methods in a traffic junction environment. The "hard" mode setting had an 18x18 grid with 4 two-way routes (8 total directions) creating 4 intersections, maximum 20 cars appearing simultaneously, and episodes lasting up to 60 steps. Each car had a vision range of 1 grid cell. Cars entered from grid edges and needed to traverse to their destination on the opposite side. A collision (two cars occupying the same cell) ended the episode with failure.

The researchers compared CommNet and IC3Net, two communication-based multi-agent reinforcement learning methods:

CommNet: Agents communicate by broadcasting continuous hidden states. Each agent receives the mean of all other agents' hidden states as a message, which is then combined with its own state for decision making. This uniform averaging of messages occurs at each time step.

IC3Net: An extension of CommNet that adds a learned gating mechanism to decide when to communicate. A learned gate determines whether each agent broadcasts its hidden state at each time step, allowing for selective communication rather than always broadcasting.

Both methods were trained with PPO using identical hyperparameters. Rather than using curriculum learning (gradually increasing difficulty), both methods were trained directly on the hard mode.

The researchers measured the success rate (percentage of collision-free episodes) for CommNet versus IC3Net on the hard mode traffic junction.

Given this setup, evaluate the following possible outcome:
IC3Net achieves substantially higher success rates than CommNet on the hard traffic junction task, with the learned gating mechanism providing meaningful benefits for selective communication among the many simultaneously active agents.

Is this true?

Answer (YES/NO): YES